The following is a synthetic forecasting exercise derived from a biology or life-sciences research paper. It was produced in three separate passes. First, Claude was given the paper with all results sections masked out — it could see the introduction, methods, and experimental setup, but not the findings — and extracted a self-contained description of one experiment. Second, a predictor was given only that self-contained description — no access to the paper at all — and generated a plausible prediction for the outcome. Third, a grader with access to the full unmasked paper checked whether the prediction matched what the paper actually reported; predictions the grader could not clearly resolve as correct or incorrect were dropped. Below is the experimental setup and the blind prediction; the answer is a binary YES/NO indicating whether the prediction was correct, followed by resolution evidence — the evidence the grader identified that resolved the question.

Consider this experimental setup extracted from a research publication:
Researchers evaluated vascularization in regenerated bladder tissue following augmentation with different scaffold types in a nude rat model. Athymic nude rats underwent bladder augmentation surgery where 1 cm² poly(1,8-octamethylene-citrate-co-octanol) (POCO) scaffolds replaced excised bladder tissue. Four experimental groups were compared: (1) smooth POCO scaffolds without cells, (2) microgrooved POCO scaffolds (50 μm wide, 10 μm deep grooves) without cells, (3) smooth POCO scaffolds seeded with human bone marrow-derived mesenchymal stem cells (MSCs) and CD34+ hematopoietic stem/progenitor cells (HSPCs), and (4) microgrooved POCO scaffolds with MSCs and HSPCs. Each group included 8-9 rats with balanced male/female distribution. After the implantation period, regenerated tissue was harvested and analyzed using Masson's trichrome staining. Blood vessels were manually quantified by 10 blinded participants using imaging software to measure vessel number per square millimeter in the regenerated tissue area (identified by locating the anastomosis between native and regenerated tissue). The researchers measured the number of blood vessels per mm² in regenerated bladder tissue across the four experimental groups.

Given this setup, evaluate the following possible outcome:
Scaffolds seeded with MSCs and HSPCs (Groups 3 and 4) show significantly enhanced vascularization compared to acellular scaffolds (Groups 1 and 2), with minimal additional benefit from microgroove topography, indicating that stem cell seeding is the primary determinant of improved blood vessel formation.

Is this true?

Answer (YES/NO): NO